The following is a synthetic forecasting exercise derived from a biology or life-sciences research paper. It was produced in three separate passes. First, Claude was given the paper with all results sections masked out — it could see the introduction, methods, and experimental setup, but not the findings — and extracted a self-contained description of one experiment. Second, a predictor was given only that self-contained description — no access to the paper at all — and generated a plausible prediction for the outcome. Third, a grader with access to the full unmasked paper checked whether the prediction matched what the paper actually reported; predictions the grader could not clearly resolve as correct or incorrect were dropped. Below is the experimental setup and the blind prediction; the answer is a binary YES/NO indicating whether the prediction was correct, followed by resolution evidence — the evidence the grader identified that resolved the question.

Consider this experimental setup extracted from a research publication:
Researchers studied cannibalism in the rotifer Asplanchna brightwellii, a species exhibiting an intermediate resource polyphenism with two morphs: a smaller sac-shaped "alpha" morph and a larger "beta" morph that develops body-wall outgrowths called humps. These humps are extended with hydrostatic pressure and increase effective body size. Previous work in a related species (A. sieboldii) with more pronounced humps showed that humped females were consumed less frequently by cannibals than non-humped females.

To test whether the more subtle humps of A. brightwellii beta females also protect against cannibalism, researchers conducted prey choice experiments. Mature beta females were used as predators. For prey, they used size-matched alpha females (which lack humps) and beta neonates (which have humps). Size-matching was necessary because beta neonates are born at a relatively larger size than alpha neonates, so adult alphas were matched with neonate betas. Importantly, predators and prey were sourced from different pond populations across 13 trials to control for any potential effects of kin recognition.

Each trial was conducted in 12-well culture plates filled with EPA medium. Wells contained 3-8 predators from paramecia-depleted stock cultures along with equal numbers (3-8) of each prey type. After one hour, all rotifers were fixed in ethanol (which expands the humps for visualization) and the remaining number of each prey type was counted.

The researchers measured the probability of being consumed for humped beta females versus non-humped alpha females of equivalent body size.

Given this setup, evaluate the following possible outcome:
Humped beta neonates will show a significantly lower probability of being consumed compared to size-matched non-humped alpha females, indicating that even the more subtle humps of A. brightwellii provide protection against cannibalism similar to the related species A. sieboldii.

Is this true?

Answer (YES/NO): YES